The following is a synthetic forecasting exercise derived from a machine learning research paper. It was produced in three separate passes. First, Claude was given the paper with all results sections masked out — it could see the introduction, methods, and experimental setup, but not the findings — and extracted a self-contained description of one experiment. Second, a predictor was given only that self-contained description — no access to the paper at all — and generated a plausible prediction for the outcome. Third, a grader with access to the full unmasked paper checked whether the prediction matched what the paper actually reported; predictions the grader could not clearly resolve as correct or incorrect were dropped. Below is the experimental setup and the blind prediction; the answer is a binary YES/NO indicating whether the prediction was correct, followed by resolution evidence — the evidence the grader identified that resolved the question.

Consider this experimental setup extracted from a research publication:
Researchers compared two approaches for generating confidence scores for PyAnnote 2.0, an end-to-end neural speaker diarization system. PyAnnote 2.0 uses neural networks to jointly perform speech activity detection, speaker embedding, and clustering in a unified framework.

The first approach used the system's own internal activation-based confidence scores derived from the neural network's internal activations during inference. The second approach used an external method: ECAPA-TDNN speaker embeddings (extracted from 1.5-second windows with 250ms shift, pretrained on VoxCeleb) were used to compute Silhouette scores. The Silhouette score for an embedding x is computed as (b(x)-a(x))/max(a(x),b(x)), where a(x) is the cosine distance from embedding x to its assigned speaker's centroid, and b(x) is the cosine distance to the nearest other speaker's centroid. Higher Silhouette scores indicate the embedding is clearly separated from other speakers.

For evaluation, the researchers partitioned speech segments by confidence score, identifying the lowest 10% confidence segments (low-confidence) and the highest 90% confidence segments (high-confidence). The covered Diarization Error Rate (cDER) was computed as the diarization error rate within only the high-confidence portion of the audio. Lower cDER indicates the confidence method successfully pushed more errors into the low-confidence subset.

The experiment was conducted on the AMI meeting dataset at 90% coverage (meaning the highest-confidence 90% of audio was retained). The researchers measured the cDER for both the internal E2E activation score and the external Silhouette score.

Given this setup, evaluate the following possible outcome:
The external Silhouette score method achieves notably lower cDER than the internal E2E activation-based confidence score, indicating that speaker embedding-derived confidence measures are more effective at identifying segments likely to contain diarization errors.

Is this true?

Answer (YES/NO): YES